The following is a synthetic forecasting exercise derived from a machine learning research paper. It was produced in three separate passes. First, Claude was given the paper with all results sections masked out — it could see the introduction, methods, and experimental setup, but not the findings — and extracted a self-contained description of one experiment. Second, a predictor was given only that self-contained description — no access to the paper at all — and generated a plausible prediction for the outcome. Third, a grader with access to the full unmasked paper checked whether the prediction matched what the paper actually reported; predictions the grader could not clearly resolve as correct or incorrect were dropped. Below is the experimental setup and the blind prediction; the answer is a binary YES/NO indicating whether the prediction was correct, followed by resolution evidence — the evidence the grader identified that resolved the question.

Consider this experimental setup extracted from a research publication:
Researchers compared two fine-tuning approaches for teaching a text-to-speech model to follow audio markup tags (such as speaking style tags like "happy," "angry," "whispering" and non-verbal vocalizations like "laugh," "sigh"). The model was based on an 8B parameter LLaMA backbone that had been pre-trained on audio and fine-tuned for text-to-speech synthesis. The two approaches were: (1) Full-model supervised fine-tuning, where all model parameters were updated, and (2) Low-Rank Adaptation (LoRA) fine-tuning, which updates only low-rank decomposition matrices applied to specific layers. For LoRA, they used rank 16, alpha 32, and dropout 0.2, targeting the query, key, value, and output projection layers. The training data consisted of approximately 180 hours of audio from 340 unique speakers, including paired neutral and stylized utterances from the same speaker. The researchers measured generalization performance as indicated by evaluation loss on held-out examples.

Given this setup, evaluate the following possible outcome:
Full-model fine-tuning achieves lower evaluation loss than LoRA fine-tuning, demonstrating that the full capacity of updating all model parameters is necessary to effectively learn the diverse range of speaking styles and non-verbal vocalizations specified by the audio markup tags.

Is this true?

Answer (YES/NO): NO